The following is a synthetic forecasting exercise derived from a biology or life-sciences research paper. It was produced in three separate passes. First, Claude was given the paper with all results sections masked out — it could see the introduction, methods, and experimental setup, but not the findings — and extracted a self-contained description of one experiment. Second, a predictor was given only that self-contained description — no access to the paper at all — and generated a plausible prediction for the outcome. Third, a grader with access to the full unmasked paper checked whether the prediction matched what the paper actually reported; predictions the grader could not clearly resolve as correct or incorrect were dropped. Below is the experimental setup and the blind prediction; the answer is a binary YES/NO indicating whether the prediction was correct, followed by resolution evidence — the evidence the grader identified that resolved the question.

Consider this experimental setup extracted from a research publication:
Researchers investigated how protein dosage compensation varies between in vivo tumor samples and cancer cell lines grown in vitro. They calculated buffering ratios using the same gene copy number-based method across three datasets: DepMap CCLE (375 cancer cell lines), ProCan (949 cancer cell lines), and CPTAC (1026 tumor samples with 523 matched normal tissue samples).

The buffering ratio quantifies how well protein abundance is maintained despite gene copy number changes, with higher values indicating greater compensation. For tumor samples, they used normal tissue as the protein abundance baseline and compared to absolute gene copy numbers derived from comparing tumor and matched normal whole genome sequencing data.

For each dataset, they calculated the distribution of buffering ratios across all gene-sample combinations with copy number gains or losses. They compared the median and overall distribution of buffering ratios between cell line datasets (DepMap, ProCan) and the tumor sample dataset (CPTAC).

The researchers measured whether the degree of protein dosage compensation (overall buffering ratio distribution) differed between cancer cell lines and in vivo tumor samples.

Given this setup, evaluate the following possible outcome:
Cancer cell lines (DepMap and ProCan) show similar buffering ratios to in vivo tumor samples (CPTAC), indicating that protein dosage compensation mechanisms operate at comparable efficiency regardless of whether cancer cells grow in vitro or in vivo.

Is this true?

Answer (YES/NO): NO